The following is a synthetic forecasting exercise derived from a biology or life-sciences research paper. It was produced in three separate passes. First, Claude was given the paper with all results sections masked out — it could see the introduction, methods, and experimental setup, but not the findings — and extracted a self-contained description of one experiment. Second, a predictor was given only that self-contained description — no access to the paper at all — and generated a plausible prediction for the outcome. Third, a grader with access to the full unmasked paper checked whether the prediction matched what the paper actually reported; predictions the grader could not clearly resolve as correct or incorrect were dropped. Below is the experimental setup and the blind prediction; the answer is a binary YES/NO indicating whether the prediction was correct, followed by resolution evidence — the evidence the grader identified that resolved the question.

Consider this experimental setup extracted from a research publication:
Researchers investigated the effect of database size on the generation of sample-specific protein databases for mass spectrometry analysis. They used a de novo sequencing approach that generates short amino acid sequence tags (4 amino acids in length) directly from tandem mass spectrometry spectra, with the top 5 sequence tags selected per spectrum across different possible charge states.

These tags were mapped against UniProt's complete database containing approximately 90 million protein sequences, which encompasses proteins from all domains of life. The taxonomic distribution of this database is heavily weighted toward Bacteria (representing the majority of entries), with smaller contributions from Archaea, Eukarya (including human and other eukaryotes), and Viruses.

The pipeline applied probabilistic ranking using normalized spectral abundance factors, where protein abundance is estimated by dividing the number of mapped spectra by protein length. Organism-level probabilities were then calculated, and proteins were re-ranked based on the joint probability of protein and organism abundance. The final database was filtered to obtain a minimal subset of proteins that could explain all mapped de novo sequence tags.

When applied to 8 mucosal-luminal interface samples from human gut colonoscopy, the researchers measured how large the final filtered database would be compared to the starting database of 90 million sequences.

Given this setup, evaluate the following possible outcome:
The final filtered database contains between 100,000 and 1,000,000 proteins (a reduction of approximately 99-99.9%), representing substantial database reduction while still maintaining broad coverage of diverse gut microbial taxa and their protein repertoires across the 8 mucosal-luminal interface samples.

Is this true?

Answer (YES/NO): NO